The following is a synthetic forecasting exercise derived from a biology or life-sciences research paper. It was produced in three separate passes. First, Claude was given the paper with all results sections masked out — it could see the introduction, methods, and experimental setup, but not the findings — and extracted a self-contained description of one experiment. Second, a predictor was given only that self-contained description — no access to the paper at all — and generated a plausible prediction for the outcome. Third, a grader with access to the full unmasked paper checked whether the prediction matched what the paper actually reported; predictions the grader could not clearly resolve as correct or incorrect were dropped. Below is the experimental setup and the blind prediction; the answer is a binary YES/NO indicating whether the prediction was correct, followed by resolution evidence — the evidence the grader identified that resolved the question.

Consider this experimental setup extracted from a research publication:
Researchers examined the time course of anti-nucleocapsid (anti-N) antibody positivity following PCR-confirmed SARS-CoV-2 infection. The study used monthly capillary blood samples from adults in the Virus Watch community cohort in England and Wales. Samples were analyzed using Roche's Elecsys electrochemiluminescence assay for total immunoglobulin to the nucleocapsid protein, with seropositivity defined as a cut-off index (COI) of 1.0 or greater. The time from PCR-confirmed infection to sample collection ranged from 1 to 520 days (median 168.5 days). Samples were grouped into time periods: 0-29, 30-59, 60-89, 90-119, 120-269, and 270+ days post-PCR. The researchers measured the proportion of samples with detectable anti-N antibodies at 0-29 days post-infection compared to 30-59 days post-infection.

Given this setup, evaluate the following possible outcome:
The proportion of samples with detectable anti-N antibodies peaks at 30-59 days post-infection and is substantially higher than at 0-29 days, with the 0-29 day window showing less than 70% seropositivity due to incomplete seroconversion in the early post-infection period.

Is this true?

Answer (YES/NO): NO